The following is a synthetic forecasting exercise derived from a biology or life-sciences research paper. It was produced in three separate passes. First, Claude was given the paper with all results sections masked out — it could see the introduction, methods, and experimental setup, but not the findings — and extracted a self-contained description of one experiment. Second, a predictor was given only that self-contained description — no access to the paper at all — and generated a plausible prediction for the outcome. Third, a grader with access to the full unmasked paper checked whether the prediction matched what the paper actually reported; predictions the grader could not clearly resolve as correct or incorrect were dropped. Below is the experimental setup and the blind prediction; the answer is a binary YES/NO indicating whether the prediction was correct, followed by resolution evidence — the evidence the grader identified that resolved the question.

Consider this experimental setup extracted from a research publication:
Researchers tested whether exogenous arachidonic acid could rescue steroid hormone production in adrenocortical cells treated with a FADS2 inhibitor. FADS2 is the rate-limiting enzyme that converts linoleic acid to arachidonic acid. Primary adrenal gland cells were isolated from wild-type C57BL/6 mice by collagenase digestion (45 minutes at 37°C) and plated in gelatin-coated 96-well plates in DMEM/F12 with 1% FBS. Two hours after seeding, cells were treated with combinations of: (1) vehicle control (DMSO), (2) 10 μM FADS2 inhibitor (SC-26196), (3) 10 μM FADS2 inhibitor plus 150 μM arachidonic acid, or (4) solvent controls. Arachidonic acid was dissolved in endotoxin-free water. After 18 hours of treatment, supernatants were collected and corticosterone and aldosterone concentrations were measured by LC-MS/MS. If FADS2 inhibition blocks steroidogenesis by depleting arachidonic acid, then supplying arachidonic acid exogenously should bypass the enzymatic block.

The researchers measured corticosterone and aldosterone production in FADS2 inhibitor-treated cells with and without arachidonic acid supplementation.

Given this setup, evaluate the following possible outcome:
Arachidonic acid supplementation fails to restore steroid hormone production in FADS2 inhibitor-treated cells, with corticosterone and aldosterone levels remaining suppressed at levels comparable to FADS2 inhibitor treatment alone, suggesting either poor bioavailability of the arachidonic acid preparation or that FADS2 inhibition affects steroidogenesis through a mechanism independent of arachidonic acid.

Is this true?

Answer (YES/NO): NO